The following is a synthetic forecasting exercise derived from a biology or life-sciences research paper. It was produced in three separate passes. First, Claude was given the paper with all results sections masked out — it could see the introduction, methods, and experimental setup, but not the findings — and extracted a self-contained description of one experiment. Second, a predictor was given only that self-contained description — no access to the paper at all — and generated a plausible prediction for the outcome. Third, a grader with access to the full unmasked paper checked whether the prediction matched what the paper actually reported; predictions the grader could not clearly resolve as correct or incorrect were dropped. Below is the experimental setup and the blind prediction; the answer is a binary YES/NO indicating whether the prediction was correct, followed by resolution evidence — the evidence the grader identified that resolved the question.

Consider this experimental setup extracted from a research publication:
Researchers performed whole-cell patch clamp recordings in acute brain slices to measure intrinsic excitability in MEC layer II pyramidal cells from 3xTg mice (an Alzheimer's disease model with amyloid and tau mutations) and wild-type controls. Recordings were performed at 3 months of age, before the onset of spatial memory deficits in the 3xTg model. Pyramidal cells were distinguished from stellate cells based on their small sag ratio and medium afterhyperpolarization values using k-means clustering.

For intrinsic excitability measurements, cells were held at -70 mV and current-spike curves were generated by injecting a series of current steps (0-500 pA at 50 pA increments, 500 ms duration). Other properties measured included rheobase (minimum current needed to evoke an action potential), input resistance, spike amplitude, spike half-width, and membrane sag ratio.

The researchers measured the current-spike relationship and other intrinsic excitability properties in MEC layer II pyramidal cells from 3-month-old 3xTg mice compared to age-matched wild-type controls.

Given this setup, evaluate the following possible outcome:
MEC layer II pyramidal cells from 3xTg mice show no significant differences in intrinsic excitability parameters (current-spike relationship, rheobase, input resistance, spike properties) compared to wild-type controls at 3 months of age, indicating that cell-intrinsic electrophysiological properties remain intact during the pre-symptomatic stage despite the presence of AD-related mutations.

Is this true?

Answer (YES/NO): NO